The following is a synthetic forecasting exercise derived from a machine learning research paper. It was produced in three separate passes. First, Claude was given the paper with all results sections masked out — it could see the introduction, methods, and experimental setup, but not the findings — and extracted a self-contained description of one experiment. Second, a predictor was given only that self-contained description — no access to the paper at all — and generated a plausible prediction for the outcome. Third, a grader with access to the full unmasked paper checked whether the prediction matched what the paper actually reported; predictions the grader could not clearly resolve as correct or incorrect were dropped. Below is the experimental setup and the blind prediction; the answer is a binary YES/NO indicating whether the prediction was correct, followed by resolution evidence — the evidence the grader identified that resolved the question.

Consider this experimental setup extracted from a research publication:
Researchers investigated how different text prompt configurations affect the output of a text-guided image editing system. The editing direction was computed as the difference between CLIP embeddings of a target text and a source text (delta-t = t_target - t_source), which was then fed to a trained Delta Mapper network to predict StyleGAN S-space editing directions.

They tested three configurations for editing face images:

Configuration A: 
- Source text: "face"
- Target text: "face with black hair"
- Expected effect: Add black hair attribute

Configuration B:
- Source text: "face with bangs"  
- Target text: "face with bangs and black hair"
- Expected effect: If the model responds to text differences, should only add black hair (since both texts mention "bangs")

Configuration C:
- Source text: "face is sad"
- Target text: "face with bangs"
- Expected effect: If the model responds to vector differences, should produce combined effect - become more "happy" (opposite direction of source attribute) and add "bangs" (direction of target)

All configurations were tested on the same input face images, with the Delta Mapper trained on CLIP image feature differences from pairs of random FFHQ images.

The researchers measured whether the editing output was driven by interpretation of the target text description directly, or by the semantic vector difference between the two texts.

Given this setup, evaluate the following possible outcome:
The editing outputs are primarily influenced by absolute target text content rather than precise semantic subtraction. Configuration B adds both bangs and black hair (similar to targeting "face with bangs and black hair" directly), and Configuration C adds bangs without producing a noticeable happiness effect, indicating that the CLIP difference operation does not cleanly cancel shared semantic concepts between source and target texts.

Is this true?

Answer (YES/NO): NO